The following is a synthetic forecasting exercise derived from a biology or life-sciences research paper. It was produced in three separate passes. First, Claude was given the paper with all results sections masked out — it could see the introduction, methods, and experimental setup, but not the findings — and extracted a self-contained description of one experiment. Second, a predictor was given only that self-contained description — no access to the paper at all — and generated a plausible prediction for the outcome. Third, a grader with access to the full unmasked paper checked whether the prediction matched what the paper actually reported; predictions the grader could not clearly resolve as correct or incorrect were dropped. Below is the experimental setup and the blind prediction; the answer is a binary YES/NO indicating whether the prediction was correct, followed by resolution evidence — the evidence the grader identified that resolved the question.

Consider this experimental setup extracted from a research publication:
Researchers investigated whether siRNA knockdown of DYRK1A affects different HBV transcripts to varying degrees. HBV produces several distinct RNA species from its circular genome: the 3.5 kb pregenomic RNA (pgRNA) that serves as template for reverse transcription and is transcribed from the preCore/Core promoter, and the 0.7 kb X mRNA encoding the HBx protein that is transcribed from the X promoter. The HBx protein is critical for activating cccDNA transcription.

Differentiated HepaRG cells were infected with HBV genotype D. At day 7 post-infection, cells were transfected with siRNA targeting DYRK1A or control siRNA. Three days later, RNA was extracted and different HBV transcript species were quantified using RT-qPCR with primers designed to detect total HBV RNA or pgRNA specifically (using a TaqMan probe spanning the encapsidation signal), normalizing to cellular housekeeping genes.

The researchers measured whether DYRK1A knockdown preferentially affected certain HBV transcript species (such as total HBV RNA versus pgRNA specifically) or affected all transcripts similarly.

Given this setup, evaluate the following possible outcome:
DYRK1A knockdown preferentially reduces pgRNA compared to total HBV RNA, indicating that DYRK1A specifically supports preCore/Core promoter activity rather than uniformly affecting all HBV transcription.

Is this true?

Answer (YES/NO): NO